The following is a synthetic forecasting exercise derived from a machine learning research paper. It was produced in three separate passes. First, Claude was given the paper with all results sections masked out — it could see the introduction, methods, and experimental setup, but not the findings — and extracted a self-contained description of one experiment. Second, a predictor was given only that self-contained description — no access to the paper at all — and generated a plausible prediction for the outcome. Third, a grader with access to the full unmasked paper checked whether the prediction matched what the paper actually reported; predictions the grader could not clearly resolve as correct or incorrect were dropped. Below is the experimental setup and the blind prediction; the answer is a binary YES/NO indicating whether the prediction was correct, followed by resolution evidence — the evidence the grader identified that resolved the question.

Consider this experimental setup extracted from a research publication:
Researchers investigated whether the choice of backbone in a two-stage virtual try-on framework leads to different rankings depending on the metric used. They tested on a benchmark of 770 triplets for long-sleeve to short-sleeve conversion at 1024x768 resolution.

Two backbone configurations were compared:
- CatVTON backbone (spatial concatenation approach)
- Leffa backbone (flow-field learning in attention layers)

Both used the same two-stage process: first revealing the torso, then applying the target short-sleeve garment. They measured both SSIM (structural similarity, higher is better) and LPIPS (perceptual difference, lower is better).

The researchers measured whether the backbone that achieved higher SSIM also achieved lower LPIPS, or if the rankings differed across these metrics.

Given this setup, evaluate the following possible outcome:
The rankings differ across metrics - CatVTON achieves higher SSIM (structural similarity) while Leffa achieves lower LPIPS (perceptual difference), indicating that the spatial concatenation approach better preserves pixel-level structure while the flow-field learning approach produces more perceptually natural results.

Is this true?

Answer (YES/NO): NO